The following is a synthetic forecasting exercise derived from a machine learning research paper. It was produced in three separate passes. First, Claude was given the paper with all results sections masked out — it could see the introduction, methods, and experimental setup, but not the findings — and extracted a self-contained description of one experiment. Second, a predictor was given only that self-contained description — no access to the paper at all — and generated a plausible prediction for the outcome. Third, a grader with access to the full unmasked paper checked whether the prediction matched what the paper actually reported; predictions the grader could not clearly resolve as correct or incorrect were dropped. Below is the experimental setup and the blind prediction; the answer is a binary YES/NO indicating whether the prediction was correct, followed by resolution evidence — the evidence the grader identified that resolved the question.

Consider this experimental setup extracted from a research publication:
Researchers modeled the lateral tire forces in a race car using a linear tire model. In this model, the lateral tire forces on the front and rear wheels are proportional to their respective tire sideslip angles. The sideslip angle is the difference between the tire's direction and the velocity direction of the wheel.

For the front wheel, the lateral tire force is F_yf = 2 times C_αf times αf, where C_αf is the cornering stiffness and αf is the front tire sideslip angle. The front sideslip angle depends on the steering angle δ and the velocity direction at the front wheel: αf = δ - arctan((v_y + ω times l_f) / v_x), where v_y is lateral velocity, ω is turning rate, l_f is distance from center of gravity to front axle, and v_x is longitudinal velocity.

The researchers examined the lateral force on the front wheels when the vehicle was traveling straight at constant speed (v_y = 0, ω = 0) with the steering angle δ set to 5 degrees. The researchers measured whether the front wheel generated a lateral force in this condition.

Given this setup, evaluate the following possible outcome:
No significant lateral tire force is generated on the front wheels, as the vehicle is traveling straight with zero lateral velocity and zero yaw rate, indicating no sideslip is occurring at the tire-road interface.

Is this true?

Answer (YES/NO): NO